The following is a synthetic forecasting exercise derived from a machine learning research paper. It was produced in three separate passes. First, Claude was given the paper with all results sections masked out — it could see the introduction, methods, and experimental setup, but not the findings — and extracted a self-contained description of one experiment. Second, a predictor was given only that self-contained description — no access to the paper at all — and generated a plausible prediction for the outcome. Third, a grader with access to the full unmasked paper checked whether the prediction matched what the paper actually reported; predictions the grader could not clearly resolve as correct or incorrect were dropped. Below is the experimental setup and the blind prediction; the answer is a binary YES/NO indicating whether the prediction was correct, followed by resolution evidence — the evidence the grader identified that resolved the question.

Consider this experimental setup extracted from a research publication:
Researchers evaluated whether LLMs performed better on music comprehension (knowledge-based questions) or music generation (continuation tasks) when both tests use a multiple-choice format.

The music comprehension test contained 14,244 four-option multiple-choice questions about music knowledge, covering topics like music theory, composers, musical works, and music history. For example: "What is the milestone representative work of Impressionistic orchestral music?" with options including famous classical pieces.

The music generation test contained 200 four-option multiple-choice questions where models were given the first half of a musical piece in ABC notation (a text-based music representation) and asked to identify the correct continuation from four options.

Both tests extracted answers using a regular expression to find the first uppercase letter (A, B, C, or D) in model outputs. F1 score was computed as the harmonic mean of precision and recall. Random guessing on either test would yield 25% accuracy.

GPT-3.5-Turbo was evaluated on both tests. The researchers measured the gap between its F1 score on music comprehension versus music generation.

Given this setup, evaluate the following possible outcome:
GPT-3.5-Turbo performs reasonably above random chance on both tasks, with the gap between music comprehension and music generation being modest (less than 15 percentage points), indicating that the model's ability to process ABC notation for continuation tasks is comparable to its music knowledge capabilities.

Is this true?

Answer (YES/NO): NO